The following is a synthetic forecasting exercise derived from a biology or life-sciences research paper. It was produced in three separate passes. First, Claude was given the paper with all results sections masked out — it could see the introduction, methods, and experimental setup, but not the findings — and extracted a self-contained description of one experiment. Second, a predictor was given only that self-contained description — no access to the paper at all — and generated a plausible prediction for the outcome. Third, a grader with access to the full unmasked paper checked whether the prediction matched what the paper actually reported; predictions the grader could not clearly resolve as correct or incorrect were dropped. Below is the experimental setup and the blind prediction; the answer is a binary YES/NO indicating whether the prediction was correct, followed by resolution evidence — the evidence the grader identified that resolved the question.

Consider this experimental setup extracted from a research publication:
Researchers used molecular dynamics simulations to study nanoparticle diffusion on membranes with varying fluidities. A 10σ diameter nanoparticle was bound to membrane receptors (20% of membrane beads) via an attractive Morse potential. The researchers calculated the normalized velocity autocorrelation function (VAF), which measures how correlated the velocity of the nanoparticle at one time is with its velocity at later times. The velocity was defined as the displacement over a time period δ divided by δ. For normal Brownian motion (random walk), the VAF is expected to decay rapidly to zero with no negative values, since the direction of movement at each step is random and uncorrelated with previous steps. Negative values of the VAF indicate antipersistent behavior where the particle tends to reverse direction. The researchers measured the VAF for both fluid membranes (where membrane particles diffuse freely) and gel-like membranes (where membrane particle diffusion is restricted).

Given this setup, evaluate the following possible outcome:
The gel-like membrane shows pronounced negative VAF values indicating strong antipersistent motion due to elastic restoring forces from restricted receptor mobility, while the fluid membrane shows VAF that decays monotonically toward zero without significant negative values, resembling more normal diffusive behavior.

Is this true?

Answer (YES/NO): YES